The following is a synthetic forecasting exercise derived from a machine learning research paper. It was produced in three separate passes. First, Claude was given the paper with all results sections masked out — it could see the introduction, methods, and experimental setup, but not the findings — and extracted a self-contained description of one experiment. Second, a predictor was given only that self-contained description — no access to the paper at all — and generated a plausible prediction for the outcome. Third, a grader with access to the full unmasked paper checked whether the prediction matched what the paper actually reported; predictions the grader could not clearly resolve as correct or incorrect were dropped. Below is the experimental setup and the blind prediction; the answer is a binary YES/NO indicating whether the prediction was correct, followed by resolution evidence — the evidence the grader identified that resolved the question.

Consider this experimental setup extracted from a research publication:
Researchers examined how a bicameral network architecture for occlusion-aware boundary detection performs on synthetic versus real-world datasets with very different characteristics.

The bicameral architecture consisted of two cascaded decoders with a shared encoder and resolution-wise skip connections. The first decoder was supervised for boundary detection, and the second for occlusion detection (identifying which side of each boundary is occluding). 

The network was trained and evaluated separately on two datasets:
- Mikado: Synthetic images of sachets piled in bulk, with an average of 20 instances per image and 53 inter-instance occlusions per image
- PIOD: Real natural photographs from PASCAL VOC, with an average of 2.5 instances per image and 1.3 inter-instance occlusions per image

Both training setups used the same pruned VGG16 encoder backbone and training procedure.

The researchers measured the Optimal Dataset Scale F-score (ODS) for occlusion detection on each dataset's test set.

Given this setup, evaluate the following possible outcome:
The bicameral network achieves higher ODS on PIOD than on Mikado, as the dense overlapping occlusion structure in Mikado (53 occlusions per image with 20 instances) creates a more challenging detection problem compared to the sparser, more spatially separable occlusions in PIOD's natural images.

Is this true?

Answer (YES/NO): NO